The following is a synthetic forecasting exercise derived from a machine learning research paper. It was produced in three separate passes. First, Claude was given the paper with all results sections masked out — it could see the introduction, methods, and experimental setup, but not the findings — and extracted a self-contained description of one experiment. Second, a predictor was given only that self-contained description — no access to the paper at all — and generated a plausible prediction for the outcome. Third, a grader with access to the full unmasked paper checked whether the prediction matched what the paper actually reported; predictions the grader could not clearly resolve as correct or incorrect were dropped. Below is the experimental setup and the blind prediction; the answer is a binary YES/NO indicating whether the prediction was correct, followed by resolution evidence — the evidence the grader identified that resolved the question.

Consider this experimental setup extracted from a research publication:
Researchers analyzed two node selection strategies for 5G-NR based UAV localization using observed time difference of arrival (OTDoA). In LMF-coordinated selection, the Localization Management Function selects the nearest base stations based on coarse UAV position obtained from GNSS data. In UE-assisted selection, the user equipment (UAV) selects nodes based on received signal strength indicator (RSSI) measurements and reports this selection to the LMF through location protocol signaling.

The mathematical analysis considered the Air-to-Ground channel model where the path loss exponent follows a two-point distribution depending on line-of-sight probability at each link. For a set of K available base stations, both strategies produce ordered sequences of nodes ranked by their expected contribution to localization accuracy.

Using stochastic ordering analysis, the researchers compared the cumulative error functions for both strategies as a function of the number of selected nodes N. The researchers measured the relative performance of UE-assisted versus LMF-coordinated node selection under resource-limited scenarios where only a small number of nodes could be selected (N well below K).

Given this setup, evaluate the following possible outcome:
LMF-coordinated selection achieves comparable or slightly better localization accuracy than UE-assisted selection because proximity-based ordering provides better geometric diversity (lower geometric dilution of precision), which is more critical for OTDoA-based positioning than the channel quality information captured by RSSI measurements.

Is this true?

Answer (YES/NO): NO